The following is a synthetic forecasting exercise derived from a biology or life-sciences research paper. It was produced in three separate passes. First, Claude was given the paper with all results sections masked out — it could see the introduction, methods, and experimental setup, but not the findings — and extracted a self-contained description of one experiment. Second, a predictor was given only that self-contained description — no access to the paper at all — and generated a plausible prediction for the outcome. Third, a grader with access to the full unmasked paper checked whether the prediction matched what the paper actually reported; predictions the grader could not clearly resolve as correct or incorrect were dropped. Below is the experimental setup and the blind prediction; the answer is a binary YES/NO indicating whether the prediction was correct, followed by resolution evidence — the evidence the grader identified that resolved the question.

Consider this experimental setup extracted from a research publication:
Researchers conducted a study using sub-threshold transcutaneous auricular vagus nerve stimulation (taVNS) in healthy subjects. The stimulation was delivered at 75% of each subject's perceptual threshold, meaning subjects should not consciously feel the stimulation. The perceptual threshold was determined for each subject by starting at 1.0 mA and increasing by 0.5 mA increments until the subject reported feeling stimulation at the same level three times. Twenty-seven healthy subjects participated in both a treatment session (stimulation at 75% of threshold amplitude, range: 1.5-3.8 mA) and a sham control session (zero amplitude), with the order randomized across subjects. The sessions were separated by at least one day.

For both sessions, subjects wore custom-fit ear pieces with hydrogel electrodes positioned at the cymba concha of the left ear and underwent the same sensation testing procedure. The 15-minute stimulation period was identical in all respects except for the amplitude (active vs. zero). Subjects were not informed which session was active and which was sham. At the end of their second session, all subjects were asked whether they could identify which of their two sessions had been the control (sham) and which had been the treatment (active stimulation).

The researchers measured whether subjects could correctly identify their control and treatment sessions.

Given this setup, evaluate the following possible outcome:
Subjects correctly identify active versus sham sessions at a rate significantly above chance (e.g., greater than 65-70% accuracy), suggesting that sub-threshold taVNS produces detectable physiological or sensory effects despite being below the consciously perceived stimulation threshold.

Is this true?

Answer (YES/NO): NO